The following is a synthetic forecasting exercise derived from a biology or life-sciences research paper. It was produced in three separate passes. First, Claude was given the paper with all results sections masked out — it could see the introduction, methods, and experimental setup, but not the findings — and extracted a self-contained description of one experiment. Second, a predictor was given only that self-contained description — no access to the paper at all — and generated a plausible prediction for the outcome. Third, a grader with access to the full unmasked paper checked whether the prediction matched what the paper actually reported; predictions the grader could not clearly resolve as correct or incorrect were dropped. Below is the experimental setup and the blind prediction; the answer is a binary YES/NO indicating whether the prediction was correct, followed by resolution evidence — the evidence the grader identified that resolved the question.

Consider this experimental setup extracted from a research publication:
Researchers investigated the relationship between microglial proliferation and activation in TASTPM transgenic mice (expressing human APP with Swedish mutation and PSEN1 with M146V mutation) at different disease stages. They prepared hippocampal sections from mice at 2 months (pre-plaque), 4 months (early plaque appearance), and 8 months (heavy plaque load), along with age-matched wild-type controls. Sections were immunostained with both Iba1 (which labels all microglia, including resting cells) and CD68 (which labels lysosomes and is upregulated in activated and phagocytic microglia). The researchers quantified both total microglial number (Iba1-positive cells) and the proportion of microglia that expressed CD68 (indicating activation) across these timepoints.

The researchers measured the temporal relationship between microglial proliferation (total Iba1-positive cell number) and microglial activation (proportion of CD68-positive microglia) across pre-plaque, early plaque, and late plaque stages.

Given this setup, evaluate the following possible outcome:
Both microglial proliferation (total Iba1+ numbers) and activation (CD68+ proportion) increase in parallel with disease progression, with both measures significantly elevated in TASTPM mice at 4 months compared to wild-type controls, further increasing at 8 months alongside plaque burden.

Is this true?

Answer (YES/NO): NO